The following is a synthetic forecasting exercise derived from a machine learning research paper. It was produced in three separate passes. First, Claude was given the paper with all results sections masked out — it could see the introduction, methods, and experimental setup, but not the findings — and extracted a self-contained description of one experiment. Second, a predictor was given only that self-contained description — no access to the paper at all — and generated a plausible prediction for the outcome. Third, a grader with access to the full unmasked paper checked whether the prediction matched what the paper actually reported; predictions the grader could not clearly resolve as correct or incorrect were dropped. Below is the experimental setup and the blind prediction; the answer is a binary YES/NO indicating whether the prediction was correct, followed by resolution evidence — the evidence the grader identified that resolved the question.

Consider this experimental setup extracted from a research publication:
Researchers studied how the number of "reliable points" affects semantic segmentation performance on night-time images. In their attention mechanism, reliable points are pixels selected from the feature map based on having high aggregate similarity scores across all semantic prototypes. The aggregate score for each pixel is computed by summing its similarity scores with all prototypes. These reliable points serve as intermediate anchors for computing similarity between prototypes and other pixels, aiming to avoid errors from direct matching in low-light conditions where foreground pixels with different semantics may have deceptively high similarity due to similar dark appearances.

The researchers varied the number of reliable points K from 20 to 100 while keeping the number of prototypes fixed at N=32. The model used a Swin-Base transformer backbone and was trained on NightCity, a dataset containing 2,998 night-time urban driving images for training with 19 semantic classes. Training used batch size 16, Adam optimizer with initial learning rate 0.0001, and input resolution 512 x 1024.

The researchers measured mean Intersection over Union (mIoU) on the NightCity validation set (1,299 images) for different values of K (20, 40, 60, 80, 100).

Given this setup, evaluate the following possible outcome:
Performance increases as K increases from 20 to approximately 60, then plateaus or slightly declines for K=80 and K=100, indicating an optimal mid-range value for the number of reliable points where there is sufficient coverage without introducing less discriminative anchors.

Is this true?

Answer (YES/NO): NO